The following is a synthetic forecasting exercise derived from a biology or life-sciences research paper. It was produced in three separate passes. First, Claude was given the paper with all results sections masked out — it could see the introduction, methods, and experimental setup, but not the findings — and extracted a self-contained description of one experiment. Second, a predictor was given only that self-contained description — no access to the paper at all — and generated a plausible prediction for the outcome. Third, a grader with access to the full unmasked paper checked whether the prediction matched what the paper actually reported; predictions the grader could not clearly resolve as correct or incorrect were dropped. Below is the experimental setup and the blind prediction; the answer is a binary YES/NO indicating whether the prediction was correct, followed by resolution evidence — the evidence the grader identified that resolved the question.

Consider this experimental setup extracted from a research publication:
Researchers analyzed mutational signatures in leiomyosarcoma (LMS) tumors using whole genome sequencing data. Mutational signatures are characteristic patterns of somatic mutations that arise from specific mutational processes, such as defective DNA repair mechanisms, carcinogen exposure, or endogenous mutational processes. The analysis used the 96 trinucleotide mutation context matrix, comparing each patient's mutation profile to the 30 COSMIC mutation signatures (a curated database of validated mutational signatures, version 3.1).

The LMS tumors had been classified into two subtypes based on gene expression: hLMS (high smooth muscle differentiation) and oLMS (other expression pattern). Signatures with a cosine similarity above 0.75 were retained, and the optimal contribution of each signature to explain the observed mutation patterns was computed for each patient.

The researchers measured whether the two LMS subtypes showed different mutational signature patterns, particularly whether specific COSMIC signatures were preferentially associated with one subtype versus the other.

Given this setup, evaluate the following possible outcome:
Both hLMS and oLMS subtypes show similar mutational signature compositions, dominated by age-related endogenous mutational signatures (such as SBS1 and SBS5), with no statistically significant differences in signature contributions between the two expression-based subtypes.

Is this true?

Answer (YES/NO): NO